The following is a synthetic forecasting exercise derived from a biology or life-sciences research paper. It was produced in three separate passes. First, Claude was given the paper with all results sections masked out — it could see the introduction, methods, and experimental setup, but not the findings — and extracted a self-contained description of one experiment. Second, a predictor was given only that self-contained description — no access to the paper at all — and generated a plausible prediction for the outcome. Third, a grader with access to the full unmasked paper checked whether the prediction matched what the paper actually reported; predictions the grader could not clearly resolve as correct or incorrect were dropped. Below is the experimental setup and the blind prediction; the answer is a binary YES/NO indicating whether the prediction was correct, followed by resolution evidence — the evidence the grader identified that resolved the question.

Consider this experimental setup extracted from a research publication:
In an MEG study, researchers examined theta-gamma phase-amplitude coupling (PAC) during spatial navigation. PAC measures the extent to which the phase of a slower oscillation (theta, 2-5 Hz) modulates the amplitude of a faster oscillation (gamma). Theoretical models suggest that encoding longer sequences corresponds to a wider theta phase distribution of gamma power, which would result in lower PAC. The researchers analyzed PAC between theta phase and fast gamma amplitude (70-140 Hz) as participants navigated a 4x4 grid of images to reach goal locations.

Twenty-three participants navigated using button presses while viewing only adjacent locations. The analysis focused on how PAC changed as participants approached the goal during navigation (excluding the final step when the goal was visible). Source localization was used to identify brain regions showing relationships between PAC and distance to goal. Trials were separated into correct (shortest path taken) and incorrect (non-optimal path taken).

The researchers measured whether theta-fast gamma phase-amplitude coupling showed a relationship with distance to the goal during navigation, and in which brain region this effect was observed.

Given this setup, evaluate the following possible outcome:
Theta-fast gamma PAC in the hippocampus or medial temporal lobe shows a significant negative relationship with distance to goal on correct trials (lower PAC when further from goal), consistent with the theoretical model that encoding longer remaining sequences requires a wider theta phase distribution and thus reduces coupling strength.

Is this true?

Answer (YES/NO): YES